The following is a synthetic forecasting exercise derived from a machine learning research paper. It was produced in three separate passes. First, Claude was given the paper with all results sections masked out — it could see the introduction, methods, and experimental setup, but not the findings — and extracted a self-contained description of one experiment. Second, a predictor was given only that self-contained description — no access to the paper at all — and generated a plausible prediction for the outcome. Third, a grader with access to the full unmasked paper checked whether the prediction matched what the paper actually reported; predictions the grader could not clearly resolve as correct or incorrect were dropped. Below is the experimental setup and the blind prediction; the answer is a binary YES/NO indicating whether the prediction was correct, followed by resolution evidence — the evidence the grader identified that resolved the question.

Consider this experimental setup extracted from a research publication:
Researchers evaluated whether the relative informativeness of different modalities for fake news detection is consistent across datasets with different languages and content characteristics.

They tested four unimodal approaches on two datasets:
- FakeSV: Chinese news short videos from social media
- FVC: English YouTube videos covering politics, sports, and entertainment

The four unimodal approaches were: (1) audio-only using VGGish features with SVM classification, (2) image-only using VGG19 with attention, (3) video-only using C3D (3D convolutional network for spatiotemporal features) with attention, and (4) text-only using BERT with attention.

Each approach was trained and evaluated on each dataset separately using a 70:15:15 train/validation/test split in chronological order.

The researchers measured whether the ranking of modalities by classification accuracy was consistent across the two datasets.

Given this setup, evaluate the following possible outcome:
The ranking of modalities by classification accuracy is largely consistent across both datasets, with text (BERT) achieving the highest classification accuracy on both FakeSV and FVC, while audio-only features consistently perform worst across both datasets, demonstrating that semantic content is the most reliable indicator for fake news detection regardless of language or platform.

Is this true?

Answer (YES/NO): YES